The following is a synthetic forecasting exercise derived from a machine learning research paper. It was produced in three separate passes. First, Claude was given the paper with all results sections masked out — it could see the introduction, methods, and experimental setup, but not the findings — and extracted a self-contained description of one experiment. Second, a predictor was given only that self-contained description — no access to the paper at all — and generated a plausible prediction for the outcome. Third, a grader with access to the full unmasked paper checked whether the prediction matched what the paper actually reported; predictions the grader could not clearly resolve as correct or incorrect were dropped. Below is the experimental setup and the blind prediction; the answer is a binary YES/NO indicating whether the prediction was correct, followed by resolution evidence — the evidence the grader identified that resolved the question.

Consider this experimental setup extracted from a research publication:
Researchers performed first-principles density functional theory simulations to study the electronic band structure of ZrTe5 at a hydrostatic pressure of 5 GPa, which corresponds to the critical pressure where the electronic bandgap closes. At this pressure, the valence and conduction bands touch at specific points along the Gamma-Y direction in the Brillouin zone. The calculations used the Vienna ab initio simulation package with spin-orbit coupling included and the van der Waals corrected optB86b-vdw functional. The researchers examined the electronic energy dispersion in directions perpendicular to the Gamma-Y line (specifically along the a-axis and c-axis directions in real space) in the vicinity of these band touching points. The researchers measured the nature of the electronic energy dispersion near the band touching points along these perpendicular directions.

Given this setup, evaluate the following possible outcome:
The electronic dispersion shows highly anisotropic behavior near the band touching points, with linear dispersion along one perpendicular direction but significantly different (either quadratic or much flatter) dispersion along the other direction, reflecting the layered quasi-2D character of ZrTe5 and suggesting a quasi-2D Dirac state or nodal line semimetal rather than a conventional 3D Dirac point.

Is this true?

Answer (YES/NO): NO